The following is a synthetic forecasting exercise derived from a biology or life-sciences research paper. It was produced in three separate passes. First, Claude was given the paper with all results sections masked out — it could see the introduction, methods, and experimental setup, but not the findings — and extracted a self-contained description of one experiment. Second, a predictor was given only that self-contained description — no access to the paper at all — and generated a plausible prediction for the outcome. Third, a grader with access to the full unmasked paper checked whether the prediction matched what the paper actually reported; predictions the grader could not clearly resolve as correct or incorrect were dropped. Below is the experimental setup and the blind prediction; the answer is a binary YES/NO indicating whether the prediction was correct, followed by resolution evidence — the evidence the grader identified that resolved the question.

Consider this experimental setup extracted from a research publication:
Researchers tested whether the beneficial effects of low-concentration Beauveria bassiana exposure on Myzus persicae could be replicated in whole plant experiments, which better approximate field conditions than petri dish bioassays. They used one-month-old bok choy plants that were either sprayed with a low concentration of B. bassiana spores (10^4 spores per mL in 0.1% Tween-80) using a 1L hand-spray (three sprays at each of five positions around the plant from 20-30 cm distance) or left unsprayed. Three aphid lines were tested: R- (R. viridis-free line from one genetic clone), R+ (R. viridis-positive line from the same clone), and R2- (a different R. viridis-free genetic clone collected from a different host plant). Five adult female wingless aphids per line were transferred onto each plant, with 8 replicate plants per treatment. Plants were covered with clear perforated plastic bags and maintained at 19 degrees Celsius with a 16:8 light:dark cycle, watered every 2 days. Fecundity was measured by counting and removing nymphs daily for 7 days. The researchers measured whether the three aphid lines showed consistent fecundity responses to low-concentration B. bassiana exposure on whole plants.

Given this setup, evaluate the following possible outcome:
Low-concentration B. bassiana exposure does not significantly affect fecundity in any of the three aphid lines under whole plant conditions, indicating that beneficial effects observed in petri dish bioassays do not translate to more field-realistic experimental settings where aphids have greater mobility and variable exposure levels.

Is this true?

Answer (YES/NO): NO